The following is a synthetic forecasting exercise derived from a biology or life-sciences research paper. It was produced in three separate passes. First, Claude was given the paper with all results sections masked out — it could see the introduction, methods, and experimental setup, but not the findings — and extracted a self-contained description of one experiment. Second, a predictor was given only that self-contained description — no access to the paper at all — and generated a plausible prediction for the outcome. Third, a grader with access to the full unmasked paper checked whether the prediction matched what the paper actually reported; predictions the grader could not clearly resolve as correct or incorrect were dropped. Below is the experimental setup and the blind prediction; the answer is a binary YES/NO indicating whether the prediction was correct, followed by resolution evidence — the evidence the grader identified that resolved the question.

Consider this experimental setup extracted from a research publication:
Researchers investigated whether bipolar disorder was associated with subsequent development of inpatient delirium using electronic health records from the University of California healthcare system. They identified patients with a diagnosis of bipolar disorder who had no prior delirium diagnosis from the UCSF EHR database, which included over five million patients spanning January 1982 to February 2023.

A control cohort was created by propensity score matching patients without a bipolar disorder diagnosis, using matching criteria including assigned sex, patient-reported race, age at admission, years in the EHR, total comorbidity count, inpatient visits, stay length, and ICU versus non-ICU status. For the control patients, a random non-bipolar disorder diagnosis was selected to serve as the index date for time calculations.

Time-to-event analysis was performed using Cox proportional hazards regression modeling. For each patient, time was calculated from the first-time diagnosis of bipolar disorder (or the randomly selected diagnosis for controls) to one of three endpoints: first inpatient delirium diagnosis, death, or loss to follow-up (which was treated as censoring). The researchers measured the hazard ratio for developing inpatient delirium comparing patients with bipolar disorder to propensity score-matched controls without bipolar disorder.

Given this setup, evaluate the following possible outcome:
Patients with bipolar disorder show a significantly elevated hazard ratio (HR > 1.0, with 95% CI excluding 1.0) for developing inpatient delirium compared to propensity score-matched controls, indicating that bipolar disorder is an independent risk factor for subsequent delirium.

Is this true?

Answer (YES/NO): YES